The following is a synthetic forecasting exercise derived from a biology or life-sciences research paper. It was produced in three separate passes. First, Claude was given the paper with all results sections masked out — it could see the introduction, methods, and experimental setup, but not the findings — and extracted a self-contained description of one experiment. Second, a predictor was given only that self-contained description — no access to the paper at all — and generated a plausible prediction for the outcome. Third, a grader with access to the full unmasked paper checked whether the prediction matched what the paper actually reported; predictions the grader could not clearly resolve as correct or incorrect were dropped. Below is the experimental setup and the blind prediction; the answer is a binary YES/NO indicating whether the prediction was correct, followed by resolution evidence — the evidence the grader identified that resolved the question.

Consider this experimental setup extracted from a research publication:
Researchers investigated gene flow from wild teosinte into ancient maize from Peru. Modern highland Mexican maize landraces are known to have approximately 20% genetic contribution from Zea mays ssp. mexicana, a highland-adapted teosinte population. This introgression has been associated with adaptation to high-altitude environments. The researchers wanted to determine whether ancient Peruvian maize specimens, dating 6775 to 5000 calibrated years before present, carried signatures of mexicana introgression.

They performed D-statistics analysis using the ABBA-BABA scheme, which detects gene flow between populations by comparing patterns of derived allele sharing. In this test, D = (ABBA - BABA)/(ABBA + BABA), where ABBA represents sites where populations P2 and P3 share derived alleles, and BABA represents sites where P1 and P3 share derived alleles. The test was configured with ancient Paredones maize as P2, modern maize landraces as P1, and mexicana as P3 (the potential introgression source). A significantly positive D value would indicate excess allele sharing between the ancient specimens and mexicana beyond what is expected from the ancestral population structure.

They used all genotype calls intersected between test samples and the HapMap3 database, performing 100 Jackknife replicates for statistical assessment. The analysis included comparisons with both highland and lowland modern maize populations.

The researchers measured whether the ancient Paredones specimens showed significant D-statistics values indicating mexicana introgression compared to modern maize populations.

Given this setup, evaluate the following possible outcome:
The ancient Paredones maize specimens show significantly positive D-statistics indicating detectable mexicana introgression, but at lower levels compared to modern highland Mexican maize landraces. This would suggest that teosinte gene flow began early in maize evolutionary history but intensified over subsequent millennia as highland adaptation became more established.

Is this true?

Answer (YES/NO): NO